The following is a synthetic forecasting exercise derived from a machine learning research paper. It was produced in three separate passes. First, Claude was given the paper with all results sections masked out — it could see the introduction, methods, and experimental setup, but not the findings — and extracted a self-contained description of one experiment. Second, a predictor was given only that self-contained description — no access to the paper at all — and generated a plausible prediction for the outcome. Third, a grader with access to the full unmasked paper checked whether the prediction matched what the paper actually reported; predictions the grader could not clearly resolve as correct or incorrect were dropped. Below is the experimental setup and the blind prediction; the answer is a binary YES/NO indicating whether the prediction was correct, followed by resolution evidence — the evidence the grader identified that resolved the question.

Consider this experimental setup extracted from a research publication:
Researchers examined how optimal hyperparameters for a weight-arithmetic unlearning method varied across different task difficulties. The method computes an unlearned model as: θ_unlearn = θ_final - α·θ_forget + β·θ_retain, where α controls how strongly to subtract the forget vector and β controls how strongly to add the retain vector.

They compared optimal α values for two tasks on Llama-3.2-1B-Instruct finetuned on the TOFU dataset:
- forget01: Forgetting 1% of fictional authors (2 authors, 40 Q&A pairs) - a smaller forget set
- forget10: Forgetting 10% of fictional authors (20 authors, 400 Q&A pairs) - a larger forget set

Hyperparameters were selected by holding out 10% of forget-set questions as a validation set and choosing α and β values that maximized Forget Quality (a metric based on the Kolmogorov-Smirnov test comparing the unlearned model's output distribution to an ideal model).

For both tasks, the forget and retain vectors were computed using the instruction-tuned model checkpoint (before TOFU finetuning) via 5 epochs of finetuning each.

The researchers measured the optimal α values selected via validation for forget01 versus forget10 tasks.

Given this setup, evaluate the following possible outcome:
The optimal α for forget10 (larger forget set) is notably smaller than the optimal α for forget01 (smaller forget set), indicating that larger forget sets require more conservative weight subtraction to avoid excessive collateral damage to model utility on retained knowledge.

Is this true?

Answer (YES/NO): YES